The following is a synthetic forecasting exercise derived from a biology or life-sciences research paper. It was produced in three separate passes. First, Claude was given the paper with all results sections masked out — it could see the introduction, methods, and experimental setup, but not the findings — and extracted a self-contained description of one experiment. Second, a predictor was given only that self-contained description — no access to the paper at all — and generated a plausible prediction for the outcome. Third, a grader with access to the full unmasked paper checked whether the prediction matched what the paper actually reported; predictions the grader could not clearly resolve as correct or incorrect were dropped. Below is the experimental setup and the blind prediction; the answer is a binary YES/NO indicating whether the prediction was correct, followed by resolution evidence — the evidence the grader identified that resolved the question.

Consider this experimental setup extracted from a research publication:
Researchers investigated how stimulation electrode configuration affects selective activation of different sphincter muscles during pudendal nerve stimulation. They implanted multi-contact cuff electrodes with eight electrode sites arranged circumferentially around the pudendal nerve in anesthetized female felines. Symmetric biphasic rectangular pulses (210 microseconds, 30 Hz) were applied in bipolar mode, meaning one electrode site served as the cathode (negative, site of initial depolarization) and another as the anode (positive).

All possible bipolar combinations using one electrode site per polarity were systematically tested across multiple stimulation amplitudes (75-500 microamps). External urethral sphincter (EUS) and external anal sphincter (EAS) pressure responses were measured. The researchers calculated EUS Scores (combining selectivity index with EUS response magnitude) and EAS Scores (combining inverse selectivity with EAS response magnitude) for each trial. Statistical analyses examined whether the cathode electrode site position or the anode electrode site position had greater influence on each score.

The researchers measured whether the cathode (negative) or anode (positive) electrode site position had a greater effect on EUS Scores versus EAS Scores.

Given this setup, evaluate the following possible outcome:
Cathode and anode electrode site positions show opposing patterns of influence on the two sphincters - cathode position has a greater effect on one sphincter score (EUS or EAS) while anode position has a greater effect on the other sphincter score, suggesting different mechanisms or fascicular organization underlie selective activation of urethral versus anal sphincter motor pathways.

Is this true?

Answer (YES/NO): YES